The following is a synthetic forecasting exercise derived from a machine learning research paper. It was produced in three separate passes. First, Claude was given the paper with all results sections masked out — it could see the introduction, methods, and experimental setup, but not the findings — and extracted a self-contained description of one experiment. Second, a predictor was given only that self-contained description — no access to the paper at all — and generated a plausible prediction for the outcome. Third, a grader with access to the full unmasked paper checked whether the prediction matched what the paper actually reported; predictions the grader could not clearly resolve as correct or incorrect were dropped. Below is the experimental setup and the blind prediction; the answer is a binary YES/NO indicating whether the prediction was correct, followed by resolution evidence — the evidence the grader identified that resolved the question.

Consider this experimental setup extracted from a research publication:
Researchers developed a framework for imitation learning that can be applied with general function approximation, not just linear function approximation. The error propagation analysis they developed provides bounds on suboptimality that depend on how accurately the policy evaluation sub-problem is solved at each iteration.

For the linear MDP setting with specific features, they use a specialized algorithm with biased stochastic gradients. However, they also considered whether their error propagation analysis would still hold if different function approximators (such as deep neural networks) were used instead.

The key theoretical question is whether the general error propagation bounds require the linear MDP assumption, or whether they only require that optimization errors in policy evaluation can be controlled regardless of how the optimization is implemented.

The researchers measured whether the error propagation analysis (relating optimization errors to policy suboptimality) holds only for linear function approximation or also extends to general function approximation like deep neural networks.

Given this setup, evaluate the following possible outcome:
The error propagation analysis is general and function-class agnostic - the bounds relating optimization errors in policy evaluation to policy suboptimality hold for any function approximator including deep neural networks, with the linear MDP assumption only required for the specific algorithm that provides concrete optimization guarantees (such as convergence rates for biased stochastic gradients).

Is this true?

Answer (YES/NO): YES